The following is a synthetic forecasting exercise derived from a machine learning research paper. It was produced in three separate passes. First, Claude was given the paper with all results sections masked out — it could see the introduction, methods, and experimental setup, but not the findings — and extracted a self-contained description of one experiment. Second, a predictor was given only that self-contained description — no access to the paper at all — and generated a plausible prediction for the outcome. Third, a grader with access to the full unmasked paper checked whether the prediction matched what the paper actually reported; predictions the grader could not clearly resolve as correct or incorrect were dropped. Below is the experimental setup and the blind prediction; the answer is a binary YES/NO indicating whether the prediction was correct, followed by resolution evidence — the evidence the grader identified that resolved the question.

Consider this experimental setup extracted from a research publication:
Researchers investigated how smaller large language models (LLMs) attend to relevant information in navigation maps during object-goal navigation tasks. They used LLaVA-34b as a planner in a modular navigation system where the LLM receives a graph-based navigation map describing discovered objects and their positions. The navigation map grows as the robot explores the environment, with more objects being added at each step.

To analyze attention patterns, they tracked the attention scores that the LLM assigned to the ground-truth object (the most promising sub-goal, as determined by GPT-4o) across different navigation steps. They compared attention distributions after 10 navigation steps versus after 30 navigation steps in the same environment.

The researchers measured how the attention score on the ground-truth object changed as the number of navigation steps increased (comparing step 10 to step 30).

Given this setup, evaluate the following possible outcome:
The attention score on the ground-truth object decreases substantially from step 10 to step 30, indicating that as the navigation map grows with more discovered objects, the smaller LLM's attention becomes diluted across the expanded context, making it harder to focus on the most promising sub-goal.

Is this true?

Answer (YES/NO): YES